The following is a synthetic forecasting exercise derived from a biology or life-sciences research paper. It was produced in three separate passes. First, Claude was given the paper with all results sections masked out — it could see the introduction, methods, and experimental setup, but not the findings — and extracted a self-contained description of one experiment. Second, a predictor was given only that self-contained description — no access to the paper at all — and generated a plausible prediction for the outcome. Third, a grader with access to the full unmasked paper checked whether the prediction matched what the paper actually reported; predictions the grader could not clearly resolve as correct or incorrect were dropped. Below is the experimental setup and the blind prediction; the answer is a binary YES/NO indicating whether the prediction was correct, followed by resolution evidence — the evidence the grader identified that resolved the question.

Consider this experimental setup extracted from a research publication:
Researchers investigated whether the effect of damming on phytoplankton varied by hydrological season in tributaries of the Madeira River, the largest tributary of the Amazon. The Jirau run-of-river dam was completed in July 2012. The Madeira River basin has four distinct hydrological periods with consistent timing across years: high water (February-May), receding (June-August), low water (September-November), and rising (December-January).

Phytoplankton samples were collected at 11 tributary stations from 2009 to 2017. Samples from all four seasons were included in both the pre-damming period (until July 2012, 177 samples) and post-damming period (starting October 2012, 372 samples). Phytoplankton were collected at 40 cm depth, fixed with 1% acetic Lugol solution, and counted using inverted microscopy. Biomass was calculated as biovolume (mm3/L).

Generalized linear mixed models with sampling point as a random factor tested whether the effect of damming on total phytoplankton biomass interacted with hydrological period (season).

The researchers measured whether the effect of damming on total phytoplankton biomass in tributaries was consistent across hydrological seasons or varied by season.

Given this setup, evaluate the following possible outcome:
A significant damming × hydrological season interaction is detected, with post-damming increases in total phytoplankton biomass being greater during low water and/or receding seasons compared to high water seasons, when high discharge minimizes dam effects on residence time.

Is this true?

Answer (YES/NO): NO